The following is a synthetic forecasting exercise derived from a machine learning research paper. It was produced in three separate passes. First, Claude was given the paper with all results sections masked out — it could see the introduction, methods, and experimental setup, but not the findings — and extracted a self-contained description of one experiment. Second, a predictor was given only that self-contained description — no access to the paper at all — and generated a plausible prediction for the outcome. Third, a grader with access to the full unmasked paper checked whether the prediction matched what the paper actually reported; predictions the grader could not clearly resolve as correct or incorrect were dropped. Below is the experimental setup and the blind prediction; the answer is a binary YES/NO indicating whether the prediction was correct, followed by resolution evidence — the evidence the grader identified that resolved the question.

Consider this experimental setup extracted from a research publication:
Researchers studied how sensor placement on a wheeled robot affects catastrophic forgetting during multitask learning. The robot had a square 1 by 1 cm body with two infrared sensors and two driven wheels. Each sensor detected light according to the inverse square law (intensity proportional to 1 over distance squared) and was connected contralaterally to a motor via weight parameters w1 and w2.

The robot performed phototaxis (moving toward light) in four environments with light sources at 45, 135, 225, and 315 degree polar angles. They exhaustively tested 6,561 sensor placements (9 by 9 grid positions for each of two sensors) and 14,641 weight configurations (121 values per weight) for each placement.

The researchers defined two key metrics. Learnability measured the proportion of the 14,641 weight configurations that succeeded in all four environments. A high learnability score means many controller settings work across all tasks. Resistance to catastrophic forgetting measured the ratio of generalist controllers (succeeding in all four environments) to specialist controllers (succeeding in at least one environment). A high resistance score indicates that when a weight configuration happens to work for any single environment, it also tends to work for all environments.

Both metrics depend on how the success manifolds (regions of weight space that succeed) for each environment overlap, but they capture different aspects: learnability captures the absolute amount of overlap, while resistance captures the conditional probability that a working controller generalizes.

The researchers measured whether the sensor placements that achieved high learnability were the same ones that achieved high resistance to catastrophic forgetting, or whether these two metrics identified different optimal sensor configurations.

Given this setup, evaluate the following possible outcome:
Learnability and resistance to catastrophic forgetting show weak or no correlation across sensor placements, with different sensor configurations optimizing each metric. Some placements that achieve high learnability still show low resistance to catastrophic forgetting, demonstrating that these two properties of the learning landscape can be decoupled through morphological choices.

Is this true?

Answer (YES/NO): NO